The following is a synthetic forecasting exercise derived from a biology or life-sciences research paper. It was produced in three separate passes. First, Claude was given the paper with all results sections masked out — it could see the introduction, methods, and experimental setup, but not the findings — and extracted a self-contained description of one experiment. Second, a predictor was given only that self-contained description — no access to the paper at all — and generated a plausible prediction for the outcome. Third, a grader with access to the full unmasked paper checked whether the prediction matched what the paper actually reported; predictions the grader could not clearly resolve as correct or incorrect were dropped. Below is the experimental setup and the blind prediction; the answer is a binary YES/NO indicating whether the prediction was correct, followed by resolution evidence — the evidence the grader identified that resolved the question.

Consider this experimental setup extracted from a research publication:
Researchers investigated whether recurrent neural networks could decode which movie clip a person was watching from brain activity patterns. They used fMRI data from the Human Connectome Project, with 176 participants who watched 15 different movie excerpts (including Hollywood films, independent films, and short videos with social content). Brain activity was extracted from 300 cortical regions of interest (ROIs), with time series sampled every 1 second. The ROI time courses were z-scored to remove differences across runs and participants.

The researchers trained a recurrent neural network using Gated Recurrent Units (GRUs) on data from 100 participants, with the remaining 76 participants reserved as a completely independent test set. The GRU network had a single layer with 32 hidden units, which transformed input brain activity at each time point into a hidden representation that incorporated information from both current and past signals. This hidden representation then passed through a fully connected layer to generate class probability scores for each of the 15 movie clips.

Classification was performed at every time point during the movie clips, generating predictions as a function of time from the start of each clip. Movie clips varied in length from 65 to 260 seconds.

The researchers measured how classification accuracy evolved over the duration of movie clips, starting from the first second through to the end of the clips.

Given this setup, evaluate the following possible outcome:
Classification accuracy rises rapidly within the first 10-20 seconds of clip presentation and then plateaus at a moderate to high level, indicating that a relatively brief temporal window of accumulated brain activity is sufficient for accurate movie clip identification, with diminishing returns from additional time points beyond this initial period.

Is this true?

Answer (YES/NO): NO